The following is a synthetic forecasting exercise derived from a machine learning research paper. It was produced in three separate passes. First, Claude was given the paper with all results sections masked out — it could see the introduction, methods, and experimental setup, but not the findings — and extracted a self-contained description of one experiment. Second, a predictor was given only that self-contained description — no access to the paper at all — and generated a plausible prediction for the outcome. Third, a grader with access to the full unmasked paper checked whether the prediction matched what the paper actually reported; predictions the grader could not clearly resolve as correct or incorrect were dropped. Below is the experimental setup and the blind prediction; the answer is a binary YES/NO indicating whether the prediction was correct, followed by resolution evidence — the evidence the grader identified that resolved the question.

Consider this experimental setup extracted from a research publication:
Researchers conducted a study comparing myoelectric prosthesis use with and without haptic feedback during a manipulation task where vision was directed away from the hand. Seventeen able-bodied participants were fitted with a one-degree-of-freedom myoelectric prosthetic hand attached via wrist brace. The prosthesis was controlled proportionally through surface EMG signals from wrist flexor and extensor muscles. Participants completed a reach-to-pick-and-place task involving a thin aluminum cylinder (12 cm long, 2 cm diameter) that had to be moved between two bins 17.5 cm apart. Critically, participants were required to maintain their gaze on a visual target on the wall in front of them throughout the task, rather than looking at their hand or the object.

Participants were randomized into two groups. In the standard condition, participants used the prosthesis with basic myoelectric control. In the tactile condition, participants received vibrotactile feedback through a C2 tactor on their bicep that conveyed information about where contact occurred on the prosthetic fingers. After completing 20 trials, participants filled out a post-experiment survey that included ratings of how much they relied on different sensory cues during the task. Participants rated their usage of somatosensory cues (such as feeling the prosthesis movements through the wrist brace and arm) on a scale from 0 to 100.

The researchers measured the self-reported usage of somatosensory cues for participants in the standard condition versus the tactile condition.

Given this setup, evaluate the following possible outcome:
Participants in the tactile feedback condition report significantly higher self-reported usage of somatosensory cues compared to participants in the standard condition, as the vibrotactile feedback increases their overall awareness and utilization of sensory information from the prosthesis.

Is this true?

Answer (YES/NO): NO